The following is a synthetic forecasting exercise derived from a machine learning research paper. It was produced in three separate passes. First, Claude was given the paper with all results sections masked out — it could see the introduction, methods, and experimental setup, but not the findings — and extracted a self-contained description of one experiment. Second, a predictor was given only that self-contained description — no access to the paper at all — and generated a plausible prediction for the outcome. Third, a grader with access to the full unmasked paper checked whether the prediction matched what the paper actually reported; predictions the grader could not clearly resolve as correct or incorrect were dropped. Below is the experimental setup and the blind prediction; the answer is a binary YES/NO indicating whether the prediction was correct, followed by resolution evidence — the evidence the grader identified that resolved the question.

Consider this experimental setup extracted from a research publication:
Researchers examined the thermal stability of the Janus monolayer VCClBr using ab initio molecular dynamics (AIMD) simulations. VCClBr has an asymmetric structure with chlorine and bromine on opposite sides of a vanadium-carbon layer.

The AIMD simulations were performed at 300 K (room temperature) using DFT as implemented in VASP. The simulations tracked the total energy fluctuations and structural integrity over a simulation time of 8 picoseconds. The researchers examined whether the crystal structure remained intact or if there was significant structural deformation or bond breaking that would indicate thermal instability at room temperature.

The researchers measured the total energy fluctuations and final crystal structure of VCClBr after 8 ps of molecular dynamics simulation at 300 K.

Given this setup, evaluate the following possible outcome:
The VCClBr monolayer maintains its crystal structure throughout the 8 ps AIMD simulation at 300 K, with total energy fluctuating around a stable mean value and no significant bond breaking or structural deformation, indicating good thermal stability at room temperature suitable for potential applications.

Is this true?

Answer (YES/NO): YES